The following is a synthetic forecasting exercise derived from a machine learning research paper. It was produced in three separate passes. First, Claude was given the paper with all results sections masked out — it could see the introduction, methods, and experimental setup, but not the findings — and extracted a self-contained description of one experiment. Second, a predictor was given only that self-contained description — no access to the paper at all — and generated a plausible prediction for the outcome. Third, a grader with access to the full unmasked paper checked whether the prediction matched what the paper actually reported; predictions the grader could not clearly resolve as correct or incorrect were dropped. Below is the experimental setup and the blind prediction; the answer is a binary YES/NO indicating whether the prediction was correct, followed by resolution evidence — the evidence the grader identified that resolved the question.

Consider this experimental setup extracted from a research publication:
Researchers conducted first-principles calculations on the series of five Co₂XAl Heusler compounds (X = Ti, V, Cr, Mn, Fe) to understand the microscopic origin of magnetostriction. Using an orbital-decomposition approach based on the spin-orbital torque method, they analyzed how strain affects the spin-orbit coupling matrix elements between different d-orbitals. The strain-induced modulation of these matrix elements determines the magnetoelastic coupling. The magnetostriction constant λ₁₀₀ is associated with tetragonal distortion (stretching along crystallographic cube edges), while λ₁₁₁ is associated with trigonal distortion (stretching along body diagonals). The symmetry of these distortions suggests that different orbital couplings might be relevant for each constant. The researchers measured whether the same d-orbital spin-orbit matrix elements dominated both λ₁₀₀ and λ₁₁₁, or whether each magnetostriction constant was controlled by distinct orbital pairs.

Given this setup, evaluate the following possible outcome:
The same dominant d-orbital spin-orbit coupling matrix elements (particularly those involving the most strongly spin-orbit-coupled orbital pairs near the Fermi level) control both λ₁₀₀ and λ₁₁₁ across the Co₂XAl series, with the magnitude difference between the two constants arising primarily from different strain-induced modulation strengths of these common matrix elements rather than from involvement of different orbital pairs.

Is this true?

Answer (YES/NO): NO